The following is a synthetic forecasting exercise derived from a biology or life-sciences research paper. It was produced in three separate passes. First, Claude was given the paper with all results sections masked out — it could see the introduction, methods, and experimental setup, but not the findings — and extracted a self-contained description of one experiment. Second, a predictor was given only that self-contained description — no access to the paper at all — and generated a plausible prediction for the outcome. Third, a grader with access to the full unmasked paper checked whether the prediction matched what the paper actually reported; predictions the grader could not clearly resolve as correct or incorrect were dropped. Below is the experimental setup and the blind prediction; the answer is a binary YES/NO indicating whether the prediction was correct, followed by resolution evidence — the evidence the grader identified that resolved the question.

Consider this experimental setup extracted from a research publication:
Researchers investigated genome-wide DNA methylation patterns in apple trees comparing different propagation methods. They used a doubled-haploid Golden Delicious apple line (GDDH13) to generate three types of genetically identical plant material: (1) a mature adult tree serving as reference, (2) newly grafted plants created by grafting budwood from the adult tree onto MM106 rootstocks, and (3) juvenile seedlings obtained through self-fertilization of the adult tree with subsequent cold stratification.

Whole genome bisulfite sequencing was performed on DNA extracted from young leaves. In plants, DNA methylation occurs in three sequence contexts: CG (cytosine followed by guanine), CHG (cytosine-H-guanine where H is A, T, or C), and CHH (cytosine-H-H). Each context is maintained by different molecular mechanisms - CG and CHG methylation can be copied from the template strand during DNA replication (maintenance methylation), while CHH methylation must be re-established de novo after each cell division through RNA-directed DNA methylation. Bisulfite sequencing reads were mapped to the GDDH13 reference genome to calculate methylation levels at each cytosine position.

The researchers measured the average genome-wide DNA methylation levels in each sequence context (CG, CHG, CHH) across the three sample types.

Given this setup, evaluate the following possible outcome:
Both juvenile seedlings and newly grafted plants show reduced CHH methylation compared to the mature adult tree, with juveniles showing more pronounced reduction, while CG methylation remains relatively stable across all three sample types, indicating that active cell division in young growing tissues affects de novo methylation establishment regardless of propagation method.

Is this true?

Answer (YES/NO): NO